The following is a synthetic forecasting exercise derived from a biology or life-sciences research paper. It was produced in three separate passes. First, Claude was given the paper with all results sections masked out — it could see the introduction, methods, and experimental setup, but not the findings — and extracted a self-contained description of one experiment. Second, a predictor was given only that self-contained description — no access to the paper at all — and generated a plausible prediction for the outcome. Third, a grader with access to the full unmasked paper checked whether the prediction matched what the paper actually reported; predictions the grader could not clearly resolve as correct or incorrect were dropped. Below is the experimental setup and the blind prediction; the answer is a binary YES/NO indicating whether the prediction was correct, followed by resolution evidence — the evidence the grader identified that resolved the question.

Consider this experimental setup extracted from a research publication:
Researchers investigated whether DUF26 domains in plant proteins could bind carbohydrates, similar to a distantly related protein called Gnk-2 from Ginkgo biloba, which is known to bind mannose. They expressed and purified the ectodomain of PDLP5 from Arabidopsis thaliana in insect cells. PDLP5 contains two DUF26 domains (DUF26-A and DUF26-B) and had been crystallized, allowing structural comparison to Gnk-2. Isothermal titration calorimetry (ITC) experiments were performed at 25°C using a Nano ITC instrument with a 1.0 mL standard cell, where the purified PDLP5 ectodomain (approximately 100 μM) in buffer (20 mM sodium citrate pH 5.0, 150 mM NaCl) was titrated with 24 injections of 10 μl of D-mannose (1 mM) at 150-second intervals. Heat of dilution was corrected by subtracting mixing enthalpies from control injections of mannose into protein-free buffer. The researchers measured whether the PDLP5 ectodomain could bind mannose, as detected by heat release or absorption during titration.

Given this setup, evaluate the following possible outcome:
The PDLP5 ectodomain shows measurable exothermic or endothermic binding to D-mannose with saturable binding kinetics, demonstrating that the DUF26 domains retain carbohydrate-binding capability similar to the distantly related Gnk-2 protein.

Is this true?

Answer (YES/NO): NO